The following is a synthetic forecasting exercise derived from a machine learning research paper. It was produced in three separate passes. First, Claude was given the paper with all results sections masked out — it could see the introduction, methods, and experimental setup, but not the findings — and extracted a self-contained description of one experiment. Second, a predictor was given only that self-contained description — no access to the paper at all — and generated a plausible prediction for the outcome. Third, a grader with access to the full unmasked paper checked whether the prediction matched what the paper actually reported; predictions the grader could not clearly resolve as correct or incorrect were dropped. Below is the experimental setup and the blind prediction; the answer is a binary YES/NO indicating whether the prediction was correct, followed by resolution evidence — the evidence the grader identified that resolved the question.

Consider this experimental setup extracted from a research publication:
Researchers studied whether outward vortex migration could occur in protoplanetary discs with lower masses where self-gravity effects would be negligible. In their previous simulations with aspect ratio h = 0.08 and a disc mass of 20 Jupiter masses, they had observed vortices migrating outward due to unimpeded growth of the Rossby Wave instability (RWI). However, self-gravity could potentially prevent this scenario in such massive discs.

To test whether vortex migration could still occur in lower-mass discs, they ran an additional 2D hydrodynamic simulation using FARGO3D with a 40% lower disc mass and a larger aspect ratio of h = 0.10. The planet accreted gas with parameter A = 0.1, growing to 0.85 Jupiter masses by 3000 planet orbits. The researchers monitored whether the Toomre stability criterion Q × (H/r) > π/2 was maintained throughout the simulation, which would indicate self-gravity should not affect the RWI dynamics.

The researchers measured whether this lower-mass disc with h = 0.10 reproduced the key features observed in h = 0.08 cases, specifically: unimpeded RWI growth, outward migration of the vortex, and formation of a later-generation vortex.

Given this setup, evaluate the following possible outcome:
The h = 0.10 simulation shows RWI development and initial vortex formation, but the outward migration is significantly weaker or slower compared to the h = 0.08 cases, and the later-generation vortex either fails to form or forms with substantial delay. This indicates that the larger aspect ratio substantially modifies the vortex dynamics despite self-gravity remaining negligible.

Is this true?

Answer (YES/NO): NO